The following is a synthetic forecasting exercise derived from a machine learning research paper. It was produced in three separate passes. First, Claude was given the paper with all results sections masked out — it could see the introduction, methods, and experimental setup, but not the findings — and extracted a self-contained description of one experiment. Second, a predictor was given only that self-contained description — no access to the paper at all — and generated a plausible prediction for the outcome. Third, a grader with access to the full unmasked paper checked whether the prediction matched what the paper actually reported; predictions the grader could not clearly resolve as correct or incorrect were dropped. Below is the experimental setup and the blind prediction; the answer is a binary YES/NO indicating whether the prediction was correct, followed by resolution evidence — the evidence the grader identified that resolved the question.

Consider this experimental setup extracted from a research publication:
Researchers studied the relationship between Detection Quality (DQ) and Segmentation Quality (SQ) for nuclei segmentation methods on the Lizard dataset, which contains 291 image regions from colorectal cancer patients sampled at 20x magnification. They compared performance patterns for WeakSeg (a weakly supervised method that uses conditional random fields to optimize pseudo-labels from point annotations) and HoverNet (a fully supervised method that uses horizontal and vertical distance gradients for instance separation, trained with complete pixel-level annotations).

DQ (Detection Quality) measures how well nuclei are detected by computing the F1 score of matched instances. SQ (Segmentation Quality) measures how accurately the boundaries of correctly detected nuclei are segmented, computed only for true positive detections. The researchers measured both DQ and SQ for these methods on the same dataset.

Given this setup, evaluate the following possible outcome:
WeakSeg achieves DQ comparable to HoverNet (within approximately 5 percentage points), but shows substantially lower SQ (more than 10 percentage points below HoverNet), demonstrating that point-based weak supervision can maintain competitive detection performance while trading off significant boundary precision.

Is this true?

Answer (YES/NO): NO